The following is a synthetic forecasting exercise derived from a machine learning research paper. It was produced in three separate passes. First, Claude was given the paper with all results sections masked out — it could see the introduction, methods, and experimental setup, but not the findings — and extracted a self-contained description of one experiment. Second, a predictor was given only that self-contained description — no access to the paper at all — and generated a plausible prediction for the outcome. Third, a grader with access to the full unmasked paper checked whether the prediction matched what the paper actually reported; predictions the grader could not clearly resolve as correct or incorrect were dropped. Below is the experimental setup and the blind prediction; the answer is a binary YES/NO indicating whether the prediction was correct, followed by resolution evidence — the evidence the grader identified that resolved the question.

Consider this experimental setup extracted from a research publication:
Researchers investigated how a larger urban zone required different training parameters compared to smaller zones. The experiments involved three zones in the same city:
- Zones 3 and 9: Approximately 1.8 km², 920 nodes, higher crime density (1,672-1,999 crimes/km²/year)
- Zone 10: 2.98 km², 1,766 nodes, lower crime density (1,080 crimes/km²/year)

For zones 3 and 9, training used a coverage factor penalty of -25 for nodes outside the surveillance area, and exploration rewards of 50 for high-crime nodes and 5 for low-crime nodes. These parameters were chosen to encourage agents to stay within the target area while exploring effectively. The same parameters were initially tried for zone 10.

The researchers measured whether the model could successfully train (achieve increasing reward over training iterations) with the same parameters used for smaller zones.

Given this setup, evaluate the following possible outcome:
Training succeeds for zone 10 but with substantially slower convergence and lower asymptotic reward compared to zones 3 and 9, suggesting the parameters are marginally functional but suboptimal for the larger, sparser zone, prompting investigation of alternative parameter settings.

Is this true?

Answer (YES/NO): NO